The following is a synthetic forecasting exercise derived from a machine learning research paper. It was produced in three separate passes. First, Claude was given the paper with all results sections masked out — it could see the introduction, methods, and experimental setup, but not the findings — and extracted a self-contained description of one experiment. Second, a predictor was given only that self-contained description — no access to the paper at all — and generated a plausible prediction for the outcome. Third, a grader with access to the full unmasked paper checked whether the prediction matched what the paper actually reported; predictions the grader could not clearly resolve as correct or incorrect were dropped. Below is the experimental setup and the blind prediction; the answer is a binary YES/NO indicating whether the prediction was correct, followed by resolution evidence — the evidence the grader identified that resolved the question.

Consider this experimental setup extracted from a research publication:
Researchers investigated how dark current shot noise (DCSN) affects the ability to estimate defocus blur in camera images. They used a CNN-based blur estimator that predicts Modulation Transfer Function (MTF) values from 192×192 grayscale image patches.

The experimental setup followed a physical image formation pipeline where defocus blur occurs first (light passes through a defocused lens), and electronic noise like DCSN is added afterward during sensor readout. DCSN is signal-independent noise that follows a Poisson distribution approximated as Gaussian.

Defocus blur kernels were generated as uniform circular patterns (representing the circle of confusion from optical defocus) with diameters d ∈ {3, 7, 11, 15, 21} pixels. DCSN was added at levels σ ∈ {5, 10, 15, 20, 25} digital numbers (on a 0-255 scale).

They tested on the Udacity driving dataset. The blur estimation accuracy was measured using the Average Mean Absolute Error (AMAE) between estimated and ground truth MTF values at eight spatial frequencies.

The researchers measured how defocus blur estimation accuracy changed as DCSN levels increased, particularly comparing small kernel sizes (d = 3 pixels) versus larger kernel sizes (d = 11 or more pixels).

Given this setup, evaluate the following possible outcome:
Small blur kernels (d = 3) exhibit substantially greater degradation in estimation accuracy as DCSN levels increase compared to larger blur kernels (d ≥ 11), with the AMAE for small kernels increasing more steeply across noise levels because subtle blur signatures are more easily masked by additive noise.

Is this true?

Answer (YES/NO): NO